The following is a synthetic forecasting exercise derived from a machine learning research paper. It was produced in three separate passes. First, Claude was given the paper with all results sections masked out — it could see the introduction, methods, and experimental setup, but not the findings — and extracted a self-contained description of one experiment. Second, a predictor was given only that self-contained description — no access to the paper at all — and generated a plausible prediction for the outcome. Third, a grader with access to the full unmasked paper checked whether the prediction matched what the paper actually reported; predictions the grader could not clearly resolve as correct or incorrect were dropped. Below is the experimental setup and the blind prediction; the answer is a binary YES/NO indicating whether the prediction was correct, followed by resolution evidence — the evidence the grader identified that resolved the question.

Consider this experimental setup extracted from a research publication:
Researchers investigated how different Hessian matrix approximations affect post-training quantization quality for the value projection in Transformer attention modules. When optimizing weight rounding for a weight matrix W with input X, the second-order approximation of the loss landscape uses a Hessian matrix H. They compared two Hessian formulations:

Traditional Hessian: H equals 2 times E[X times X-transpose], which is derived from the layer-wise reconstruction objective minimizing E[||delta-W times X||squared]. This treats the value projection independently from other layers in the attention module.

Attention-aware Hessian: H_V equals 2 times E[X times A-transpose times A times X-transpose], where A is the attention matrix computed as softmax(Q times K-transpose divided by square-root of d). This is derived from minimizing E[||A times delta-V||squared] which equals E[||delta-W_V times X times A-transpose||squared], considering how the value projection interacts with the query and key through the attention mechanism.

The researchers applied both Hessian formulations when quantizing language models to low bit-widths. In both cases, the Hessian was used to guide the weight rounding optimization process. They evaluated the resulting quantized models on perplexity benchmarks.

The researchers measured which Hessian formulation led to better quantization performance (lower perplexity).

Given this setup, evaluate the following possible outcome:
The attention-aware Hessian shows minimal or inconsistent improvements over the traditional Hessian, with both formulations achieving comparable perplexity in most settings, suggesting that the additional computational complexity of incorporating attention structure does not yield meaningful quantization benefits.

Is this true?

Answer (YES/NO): NO